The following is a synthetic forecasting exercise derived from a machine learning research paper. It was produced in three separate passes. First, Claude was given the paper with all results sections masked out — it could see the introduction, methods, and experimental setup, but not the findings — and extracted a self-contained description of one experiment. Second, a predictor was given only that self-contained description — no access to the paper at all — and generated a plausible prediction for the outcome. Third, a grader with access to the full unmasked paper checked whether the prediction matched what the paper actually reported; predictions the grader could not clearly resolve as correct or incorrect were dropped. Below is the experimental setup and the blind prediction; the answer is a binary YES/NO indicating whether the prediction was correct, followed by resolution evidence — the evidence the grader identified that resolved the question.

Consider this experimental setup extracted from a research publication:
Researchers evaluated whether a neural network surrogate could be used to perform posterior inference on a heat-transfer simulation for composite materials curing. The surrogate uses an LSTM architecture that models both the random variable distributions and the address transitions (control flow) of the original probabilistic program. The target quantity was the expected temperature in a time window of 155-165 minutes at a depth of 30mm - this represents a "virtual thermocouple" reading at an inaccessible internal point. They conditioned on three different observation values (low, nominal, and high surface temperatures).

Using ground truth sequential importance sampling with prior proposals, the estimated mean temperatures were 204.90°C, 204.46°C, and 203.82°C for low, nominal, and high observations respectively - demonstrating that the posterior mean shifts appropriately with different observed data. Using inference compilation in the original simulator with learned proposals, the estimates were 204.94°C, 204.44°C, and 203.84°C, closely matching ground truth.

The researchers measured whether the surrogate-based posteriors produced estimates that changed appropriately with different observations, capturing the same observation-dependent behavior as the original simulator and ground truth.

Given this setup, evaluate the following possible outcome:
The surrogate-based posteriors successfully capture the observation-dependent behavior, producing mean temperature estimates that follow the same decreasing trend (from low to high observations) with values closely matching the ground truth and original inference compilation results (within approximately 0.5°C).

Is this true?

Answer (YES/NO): YES